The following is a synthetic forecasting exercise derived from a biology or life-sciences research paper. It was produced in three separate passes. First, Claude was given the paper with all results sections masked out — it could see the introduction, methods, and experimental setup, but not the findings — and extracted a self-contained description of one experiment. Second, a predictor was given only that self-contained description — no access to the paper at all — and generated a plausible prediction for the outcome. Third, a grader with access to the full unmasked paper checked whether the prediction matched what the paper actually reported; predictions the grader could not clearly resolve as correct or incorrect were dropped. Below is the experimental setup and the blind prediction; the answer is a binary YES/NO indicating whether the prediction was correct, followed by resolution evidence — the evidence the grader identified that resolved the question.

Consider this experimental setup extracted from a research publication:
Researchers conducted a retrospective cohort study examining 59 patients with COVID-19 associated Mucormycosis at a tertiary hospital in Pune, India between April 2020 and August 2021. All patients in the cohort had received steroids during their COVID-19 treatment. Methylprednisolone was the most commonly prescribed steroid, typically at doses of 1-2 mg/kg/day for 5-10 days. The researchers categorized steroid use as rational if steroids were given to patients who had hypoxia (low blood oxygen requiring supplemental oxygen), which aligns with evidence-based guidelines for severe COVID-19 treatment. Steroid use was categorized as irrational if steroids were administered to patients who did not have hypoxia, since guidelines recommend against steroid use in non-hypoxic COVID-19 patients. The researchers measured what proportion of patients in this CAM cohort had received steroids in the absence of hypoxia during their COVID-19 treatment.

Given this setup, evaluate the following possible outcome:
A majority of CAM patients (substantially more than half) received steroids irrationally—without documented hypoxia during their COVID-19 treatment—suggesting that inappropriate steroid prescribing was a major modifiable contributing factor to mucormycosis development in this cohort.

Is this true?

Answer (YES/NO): NO